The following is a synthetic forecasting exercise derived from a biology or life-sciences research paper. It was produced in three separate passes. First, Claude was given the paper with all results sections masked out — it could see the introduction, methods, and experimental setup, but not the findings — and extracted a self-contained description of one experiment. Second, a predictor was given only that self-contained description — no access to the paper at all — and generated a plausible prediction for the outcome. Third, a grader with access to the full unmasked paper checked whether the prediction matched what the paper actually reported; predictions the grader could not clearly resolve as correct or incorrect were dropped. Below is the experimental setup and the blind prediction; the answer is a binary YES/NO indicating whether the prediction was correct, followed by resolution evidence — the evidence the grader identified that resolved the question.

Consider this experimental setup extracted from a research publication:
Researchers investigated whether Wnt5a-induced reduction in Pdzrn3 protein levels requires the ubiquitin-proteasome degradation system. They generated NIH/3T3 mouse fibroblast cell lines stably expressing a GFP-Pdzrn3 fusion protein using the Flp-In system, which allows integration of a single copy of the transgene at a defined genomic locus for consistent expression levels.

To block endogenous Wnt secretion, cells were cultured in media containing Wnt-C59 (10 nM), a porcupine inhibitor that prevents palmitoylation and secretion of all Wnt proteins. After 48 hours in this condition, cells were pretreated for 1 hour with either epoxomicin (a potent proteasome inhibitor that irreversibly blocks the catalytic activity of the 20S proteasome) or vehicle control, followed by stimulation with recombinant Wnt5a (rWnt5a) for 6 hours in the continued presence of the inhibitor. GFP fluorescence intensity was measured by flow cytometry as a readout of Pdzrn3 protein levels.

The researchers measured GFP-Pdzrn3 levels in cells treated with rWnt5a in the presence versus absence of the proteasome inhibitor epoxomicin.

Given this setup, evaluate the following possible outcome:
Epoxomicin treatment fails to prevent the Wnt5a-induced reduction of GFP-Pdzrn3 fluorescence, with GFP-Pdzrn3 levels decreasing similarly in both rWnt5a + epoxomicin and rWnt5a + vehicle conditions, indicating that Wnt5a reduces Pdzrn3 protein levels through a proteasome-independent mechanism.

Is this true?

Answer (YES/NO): NO